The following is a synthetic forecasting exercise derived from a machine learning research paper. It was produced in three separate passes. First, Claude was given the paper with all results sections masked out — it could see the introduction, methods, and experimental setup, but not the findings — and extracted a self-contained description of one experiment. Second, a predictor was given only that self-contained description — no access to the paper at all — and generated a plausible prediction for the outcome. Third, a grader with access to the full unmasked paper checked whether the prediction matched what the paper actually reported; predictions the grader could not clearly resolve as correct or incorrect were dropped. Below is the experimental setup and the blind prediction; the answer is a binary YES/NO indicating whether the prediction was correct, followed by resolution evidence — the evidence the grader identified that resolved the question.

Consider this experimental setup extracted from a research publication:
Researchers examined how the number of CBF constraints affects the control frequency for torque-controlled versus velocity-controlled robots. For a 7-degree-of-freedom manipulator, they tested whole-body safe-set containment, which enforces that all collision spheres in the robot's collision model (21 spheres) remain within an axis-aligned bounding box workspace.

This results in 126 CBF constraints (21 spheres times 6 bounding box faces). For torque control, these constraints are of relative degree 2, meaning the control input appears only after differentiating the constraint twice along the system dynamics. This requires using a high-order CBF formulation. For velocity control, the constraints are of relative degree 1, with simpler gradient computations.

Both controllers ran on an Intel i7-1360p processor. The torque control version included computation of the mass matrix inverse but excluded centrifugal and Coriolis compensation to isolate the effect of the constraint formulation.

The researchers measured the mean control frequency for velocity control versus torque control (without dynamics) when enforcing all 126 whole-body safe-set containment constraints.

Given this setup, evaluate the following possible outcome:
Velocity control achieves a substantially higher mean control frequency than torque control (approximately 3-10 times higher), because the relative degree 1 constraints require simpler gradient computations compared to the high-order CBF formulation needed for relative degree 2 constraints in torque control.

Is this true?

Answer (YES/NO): NO